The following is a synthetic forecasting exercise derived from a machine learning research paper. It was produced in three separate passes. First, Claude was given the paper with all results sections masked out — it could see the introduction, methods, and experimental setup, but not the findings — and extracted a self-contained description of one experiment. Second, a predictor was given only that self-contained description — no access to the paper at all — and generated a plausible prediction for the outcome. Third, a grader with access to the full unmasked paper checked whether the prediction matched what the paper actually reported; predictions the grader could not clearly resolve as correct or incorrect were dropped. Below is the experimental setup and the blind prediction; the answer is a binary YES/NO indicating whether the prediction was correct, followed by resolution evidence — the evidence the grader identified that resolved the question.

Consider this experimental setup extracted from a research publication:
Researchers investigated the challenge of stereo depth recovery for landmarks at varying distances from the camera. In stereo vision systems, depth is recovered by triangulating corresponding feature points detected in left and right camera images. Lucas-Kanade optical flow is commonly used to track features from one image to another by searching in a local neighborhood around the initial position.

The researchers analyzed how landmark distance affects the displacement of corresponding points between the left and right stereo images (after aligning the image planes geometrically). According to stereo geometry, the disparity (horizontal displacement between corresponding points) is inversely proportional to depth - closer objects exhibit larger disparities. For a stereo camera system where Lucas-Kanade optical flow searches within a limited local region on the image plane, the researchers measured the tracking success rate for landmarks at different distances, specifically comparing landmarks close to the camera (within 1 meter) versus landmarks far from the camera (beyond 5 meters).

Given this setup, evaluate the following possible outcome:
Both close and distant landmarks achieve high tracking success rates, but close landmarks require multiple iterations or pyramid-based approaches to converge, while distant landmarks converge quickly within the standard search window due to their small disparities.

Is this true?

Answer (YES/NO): NO